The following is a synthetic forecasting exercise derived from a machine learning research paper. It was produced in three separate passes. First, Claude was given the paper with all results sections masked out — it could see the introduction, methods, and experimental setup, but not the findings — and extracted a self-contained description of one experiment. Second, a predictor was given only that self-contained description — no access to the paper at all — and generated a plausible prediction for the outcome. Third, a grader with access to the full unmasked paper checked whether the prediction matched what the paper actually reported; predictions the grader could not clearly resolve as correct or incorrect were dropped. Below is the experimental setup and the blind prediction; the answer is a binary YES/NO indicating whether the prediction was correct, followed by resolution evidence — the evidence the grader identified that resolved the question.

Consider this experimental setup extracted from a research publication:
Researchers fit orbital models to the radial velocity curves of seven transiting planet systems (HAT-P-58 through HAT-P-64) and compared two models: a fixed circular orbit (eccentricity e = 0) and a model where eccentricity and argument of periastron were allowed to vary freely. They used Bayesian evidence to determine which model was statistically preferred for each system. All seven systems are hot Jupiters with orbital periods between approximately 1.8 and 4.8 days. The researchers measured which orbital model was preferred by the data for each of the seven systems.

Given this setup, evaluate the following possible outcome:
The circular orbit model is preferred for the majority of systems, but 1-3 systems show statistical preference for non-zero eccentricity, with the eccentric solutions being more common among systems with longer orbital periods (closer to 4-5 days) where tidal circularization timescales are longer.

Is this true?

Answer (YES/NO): NO